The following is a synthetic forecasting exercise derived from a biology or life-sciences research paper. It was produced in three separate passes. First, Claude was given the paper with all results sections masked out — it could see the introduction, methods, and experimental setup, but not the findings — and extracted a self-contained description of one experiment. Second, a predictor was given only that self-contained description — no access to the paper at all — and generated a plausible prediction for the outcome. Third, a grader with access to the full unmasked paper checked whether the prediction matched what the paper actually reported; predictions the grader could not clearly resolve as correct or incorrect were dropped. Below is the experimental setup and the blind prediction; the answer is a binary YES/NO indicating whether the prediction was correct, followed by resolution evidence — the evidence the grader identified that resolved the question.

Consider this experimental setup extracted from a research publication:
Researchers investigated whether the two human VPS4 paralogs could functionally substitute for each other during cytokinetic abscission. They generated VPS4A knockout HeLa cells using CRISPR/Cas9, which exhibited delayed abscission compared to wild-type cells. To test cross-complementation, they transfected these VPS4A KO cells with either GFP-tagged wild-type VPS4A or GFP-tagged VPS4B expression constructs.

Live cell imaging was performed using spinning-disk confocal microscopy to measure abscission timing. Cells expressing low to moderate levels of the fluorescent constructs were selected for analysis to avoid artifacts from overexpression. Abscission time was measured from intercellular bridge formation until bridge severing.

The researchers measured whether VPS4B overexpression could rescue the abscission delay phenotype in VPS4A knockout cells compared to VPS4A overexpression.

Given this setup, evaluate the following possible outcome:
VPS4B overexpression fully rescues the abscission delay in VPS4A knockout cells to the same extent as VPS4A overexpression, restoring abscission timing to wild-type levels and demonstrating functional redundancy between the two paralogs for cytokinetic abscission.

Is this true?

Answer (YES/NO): NO